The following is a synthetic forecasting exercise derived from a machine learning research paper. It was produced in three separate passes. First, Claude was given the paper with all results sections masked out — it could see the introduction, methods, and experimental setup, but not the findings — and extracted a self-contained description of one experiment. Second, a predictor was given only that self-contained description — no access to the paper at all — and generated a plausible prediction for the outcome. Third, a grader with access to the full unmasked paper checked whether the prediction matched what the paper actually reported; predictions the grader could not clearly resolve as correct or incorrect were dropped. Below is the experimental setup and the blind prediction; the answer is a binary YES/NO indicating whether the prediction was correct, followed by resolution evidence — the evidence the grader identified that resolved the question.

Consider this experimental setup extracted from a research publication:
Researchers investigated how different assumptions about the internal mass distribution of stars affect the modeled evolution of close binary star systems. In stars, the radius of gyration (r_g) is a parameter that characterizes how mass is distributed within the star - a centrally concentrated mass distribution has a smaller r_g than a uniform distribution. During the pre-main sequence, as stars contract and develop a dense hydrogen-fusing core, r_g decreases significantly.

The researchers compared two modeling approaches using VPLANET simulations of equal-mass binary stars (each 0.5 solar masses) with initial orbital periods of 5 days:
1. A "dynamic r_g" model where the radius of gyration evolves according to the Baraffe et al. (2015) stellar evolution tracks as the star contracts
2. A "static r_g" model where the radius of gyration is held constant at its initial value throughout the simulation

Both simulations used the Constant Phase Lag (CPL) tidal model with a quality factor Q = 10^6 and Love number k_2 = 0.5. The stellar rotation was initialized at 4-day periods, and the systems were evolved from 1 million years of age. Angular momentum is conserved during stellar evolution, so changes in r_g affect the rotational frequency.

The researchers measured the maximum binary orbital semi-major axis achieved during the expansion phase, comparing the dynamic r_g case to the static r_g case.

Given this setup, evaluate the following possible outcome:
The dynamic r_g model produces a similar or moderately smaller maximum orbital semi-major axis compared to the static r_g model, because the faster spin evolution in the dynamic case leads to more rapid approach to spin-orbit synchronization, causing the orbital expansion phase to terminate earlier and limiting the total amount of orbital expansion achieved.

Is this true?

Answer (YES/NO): NO